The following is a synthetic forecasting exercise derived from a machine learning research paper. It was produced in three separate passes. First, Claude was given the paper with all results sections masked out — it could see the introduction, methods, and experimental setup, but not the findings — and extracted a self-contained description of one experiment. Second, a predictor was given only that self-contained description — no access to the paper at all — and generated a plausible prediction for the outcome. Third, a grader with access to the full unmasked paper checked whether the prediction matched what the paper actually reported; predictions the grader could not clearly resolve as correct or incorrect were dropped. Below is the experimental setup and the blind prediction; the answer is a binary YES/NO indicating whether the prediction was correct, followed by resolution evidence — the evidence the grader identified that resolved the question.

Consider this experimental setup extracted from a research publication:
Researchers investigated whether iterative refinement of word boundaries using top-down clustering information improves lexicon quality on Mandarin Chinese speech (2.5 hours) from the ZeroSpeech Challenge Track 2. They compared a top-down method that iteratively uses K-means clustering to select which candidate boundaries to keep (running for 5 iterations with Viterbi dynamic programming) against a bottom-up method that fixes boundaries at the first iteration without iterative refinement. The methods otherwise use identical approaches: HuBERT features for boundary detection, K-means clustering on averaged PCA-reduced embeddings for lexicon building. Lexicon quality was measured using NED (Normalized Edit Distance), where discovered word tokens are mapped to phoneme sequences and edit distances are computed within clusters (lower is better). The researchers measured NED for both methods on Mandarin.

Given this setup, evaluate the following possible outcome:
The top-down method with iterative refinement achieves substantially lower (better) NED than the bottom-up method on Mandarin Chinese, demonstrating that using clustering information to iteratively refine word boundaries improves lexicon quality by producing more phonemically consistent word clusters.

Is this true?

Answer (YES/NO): NO